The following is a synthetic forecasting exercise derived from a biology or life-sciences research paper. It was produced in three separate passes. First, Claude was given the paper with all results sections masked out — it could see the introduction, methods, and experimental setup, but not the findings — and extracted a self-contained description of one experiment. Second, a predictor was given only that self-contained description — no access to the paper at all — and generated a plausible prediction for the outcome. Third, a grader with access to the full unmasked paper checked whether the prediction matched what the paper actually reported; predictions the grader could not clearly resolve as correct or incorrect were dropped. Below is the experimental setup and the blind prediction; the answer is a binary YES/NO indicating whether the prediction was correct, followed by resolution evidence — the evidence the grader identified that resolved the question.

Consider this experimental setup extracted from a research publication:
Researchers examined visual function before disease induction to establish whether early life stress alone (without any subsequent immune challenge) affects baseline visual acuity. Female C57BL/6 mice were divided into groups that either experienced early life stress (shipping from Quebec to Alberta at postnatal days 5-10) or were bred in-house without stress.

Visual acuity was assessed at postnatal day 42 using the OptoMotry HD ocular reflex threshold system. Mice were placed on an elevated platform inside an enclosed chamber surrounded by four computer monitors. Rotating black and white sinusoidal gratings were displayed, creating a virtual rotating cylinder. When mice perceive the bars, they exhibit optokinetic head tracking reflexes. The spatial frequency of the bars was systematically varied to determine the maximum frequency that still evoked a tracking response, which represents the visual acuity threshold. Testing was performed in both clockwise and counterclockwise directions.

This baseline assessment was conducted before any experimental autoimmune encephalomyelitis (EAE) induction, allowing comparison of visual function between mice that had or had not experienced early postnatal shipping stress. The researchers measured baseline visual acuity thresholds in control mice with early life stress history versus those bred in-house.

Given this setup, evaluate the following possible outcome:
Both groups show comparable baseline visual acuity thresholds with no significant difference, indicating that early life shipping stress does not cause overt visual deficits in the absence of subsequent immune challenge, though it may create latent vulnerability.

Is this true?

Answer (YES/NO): YES